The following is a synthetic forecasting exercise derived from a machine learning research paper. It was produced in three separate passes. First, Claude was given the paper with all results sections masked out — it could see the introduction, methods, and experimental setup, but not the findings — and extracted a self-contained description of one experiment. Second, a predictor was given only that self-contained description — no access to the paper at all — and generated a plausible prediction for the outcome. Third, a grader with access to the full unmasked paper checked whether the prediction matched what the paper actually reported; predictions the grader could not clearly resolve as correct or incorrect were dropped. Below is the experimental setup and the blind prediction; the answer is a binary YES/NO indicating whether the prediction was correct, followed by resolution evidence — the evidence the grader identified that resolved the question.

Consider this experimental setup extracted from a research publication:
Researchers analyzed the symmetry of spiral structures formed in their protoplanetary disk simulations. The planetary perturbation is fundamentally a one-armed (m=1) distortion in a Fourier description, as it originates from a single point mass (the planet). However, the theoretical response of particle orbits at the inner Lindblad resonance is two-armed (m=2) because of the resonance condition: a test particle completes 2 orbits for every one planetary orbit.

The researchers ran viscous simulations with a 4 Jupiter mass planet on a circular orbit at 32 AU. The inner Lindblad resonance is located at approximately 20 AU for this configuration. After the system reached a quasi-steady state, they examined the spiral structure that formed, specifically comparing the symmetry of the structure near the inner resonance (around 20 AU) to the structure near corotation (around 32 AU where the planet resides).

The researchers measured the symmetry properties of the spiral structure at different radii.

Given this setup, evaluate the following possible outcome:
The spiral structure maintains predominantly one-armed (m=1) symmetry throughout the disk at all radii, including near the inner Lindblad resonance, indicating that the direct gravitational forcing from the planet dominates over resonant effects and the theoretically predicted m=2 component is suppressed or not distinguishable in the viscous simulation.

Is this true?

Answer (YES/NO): NO